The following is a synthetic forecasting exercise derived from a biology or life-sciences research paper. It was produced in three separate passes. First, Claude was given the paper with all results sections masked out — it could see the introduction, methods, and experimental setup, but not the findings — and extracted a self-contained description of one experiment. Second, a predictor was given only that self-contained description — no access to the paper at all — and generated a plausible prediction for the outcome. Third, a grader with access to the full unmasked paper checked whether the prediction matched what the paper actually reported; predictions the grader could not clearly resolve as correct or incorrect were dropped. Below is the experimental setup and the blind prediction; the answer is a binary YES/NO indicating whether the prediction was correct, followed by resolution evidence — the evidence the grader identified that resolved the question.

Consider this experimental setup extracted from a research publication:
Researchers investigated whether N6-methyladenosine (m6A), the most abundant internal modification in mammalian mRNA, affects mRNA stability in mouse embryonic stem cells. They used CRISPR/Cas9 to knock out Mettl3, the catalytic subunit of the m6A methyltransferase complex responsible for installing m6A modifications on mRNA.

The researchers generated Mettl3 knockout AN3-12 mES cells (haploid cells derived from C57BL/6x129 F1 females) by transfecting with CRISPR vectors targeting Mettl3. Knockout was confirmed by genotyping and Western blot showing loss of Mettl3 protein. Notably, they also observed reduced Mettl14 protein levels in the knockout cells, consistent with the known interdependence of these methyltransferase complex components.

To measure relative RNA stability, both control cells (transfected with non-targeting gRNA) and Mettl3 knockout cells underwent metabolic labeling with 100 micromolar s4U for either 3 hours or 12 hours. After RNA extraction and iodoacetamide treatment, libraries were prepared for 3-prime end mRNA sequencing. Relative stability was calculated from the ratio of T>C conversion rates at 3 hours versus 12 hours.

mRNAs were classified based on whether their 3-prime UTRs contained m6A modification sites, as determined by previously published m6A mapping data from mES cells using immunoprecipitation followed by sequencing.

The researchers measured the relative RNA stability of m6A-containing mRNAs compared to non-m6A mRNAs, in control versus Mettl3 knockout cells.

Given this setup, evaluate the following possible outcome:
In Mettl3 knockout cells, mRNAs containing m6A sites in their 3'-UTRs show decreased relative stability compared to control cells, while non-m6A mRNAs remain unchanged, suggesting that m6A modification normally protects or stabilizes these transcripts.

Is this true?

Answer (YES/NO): NO